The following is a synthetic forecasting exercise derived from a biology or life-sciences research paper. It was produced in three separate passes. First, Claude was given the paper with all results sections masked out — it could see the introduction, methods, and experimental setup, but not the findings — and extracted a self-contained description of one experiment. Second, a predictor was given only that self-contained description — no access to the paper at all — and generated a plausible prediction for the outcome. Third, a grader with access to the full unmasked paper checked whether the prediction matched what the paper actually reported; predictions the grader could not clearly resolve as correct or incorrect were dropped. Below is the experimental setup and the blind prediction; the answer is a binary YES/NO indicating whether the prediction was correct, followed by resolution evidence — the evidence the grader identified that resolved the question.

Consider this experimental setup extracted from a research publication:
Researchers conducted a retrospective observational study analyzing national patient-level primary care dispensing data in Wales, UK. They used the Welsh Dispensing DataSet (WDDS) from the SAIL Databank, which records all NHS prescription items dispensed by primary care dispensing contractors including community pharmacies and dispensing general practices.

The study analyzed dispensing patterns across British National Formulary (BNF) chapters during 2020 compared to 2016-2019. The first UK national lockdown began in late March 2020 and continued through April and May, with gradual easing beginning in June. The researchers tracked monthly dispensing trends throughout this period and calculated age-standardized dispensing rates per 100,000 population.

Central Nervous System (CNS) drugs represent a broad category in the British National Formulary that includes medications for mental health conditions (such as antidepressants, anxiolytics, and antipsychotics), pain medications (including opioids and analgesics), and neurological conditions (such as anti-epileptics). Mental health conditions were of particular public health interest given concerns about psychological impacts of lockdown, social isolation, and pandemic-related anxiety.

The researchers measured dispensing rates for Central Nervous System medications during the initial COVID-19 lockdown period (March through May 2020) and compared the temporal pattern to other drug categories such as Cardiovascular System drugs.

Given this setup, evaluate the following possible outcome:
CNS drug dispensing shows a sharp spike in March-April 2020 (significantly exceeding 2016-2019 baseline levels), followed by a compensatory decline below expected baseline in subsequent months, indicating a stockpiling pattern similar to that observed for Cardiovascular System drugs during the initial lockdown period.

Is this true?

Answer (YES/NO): NO